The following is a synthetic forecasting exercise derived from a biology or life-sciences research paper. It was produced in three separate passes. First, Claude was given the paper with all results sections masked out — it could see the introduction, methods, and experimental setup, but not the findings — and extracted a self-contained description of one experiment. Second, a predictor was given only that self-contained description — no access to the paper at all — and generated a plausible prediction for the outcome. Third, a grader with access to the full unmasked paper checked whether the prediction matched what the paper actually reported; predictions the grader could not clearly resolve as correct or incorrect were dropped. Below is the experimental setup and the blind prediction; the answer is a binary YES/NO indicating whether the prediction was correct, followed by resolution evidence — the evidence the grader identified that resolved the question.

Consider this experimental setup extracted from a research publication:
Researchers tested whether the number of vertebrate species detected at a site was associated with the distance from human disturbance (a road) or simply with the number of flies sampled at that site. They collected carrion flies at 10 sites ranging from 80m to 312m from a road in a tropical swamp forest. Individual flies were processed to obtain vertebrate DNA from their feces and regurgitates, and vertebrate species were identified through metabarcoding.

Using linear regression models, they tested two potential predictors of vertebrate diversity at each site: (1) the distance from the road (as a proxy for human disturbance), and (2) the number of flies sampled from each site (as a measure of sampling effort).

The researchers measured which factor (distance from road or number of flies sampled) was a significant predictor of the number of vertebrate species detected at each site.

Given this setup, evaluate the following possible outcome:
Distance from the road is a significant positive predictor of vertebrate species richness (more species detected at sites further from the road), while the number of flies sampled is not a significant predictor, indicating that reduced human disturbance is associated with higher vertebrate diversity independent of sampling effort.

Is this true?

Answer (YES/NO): NO